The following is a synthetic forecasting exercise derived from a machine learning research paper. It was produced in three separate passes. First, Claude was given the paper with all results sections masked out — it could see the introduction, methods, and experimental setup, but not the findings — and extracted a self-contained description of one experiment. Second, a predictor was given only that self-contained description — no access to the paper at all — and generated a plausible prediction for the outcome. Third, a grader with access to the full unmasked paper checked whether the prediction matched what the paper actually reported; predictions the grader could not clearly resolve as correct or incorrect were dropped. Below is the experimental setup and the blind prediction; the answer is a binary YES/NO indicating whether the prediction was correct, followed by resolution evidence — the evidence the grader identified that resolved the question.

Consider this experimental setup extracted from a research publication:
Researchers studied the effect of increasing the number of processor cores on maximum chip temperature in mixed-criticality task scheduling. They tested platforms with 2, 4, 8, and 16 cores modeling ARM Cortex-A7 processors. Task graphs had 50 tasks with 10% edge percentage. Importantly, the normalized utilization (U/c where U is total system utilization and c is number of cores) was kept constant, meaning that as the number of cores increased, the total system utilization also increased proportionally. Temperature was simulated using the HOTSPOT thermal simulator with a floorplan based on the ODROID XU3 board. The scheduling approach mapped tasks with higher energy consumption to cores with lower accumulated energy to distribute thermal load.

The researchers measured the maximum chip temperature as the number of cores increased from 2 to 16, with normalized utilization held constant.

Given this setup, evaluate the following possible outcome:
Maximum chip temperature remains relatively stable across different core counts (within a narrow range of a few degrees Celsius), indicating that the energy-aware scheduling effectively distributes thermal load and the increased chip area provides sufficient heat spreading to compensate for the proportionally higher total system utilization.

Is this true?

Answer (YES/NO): YES